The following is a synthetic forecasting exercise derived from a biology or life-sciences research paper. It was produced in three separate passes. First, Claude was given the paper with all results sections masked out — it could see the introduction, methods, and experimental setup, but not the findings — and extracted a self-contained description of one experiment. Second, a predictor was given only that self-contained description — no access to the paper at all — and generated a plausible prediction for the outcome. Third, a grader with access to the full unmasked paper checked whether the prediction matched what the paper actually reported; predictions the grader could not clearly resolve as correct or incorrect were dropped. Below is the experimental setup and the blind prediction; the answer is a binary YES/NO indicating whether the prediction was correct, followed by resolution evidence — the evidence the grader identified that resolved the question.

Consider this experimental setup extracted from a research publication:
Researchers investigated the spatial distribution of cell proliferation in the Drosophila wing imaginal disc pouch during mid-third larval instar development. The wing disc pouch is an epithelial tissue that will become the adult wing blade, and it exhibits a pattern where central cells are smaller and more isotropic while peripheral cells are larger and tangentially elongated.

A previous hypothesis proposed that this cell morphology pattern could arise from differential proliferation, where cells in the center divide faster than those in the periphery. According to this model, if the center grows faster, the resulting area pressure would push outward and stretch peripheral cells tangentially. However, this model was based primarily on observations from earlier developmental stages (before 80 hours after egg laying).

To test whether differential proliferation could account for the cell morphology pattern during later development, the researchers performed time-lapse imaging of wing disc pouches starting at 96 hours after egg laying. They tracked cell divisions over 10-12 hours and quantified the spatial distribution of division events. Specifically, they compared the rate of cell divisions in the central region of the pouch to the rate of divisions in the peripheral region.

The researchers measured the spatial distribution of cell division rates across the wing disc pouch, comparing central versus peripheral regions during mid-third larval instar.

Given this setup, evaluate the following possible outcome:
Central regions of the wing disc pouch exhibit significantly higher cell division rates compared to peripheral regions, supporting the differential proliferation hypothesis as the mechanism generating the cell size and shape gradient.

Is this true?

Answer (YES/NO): NO